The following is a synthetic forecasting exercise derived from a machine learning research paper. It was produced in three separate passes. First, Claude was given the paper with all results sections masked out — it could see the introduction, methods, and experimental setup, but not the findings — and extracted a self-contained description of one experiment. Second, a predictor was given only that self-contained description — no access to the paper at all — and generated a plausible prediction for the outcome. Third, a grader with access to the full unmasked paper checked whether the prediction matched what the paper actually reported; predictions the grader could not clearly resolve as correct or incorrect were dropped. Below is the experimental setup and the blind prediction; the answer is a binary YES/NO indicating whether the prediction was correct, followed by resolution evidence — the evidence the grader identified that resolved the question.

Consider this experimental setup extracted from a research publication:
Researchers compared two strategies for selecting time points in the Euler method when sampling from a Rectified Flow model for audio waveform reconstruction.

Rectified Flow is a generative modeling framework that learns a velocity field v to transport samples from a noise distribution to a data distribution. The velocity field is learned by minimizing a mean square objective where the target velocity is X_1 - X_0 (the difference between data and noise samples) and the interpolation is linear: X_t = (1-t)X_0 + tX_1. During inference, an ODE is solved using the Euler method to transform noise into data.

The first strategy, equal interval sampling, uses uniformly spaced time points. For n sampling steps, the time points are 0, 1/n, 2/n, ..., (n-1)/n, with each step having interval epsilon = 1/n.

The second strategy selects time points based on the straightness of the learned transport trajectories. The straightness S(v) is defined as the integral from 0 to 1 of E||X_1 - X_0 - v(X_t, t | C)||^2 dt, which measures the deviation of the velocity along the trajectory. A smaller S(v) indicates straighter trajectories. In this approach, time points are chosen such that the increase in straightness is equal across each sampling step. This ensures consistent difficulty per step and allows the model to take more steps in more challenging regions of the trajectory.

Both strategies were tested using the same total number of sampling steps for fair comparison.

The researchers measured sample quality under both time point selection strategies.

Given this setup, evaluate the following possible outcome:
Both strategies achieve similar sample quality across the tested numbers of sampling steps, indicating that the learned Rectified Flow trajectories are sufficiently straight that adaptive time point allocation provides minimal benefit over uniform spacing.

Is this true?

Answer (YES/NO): NO